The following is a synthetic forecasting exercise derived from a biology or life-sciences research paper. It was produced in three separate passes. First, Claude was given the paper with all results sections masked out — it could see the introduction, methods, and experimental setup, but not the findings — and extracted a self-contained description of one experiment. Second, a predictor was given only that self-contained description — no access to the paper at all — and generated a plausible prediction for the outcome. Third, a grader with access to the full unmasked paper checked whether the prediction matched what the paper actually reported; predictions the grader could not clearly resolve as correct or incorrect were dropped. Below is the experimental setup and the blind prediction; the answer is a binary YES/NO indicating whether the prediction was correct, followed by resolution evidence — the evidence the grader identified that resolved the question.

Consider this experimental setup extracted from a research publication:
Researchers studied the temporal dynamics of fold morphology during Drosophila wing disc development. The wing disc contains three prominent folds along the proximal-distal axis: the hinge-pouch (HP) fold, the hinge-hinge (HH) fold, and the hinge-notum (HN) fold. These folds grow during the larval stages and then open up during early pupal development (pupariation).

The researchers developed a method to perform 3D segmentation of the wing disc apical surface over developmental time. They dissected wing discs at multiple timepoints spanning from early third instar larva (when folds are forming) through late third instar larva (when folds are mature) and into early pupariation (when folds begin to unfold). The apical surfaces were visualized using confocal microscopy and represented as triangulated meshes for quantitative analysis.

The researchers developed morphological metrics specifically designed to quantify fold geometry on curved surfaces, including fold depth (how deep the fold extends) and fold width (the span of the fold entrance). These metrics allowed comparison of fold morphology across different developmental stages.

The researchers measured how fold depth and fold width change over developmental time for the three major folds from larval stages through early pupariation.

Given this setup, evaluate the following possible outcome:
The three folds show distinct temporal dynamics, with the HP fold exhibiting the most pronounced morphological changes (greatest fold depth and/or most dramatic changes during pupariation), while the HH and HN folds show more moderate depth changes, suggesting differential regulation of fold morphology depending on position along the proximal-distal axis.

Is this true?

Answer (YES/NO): NO